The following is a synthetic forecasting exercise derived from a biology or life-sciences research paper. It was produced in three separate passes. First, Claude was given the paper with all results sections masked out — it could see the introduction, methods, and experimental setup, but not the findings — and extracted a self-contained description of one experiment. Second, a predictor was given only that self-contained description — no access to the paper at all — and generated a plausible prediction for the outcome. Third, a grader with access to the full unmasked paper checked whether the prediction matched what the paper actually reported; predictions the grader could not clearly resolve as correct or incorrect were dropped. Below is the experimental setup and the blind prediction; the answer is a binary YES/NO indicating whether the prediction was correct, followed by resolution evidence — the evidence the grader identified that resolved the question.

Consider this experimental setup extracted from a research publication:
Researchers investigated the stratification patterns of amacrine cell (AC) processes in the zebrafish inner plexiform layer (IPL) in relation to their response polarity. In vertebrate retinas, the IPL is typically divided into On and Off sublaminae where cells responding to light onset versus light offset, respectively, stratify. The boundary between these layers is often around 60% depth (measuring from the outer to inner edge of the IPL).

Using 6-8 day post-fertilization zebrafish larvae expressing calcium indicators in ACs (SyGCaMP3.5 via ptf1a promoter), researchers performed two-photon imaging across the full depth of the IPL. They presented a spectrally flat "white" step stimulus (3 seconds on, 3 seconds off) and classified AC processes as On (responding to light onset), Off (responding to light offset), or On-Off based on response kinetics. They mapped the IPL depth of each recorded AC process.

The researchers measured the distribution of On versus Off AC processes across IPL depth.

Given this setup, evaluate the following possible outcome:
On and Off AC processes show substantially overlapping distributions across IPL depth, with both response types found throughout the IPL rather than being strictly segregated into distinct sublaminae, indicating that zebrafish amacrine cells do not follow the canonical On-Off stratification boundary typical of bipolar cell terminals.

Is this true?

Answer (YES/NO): NO